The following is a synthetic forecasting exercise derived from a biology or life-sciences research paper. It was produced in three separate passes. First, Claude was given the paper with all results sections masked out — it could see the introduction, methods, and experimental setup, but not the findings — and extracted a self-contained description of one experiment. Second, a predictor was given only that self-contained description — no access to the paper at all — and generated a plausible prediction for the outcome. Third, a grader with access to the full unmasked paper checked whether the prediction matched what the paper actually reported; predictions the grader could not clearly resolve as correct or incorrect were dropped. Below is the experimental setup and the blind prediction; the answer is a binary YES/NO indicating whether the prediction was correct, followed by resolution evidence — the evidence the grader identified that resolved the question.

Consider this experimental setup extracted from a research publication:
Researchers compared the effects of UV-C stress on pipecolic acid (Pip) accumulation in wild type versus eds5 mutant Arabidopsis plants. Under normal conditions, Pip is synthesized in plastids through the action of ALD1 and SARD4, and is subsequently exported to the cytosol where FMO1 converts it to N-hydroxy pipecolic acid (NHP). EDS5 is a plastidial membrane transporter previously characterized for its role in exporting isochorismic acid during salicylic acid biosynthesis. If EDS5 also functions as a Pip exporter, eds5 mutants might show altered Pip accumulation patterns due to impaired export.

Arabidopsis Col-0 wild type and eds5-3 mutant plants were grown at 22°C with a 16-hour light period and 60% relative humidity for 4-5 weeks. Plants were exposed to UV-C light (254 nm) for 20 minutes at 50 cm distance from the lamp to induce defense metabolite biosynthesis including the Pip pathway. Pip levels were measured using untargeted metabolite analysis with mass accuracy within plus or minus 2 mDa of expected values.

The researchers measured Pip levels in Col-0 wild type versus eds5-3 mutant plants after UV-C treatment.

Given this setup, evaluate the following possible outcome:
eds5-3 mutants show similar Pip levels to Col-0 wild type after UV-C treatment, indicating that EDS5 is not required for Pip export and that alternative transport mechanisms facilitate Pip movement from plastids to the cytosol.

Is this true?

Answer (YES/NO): NO